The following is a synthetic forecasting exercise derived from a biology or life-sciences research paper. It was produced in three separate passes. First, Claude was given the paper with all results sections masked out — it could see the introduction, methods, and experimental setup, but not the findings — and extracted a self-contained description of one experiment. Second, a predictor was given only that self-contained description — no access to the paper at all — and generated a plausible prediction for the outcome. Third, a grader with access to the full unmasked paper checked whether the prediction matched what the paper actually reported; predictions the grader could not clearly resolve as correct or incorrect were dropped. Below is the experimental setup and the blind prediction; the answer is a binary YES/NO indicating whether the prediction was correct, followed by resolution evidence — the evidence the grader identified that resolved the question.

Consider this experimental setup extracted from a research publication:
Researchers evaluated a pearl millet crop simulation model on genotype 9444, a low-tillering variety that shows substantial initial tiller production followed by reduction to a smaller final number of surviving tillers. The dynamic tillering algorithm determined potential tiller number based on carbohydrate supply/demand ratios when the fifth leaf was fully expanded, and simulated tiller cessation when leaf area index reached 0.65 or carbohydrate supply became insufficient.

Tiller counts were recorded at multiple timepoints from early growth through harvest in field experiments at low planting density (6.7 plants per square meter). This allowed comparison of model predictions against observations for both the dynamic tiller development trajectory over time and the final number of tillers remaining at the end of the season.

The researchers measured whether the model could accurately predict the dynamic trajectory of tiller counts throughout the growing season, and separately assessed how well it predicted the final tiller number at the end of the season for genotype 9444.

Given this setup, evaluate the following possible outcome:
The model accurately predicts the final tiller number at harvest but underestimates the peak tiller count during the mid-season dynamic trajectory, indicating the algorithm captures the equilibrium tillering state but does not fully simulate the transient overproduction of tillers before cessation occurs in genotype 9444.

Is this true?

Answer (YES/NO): NO